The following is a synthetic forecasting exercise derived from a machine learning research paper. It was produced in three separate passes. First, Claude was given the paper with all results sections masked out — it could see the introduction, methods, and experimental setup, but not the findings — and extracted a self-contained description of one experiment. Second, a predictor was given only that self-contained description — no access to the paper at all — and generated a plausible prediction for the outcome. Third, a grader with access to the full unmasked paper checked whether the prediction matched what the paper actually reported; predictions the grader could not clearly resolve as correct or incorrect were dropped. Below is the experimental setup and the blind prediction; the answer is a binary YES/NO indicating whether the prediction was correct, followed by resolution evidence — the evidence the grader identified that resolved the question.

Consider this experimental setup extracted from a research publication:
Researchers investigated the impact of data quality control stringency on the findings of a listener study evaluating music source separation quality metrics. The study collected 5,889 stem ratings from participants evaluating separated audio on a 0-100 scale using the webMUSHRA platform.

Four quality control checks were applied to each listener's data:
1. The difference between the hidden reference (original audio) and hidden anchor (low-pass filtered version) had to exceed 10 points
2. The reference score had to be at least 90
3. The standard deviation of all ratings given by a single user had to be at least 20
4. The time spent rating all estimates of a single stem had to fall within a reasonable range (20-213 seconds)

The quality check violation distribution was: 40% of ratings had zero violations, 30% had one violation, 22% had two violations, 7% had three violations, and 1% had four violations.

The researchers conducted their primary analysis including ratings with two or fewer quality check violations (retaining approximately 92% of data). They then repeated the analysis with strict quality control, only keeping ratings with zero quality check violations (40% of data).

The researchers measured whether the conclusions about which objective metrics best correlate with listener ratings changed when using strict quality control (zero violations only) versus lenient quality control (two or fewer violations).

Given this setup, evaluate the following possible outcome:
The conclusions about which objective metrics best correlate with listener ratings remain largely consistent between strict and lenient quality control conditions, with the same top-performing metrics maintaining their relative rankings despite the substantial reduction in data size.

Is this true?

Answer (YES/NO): YES